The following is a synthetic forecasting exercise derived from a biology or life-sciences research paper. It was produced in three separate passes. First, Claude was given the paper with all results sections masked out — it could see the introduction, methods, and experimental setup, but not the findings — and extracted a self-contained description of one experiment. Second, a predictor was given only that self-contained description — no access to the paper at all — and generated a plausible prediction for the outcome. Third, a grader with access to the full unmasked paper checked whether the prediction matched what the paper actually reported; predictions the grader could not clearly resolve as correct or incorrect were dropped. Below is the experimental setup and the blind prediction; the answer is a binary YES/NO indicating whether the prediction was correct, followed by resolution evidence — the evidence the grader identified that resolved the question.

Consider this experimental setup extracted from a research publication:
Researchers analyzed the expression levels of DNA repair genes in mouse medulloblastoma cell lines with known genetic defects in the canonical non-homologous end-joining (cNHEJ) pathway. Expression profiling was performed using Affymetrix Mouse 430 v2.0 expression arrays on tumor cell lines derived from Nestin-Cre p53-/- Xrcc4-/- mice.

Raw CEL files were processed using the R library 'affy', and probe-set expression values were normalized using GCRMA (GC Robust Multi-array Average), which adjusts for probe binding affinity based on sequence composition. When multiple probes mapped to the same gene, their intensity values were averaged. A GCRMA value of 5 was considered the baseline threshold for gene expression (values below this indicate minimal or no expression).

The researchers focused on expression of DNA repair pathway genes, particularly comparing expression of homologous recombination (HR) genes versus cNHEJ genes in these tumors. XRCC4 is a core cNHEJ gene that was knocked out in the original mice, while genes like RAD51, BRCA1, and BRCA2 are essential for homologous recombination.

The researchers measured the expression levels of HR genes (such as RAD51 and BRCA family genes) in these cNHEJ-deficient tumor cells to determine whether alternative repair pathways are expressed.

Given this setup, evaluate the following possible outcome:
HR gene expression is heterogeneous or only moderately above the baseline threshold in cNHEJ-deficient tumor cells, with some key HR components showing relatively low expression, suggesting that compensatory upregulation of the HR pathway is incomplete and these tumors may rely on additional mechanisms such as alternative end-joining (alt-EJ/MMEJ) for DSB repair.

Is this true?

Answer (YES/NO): NO